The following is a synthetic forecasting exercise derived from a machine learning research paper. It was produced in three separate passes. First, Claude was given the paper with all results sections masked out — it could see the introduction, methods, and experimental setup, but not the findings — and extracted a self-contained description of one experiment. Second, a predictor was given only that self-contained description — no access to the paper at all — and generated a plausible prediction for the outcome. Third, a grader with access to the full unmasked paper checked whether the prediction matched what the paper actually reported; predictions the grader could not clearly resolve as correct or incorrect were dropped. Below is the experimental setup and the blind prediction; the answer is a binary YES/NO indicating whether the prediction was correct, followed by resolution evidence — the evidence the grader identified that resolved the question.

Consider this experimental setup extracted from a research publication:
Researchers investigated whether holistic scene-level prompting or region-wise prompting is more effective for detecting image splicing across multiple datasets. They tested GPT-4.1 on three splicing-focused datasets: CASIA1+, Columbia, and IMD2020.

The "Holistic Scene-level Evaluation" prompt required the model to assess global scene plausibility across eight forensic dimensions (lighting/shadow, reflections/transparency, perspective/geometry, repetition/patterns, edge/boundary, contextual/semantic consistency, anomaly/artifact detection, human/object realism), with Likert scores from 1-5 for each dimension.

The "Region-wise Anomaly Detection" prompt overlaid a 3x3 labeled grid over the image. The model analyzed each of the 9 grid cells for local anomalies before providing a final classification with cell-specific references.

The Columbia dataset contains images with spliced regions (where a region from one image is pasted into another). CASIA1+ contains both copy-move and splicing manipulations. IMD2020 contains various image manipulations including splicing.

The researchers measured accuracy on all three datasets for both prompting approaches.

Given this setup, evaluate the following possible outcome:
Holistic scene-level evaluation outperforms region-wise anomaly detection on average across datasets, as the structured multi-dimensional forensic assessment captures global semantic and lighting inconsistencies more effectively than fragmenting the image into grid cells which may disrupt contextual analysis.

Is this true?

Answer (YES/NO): YES